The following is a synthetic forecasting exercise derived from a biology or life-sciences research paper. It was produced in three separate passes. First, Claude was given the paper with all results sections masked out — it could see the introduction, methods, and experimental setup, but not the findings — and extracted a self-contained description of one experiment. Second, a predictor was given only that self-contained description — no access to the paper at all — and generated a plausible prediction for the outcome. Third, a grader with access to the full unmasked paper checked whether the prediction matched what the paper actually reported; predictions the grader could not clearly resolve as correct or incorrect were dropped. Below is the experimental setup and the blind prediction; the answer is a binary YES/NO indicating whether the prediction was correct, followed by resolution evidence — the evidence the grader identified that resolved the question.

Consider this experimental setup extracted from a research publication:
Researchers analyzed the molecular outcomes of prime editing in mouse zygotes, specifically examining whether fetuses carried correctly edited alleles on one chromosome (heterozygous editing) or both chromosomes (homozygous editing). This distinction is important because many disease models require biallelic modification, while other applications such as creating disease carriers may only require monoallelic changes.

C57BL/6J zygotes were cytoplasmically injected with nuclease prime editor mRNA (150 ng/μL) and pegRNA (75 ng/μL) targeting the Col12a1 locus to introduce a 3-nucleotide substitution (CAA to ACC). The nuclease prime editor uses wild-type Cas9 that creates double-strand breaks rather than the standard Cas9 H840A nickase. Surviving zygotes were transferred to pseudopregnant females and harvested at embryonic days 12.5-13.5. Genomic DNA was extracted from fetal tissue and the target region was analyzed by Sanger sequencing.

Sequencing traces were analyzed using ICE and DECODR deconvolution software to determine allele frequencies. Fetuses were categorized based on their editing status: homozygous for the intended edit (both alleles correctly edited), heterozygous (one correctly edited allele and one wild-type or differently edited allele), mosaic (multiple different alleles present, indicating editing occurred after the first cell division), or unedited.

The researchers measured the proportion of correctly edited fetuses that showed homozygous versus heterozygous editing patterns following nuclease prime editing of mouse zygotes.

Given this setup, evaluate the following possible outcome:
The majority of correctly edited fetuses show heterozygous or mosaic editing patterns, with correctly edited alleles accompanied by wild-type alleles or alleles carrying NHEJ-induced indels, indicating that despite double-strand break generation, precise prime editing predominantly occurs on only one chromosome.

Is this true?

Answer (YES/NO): YES